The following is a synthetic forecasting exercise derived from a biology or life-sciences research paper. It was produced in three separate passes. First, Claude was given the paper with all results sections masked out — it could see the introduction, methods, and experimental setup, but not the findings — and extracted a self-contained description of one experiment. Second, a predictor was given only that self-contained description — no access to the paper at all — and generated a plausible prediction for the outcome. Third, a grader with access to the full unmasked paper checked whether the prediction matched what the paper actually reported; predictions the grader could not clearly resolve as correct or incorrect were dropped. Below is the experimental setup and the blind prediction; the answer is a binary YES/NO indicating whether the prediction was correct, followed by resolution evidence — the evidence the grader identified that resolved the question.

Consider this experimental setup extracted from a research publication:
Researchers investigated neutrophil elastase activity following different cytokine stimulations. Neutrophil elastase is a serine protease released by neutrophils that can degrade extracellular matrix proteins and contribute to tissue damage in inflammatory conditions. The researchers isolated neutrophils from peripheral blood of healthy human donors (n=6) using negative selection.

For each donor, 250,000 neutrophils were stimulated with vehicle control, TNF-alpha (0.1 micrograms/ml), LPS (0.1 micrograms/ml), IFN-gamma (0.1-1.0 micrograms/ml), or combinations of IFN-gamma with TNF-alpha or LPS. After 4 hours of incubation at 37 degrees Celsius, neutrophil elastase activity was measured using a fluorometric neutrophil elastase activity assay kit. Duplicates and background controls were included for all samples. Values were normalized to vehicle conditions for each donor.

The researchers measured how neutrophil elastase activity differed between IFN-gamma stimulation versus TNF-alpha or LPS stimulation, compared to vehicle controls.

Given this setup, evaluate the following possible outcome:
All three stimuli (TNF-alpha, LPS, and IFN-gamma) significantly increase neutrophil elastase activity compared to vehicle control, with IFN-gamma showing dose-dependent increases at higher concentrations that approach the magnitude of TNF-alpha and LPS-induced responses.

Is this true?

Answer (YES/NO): NO